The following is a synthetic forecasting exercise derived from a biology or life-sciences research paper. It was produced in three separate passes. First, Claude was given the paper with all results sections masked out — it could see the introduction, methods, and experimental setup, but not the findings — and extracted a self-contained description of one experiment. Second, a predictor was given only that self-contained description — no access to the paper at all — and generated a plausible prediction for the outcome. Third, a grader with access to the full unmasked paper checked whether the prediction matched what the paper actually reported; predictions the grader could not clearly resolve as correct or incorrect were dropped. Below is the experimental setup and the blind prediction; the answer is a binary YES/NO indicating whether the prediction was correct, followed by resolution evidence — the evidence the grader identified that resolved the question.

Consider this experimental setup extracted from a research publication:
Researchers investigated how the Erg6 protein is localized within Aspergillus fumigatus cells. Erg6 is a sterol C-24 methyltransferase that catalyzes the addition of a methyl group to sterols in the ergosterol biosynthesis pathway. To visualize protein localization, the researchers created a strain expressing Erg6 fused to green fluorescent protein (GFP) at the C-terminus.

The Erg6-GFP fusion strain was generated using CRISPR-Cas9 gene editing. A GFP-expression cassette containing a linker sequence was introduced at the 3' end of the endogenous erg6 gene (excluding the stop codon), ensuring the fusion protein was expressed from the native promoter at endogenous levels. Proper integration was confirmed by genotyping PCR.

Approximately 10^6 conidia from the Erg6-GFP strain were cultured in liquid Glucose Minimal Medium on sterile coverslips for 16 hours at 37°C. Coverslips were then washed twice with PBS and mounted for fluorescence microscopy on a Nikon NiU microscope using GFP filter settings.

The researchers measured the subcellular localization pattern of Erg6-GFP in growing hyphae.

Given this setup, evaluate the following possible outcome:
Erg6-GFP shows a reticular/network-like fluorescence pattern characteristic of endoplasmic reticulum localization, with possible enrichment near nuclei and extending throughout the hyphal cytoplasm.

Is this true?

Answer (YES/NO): NO